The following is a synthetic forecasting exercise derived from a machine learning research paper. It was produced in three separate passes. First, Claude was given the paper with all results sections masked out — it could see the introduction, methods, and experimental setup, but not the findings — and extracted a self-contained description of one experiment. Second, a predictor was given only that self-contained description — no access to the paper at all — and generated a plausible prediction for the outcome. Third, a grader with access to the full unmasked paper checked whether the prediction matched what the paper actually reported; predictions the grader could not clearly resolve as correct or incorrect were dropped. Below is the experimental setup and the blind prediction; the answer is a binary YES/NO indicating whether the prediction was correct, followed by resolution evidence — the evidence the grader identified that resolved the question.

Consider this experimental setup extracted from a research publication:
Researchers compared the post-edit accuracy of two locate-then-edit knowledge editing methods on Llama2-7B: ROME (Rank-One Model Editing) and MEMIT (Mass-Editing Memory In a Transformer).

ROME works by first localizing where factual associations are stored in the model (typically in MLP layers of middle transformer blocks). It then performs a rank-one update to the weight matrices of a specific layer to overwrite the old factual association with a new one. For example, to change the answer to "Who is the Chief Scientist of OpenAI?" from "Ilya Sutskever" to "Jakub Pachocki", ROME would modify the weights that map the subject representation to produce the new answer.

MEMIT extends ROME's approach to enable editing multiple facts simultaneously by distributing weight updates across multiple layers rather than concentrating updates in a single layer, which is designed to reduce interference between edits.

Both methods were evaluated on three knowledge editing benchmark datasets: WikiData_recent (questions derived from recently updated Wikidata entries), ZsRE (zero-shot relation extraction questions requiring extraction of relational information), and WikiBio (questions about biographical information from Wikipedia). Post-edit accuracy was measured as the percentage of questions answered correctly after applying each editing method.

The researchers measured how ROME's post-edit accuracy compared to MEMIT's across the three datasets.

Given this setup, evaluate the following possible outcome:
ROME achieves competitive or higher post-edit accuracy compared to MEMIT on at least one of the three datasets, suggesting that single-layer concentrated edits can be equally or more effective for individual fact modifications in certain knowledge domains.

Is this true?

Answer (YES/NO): YES